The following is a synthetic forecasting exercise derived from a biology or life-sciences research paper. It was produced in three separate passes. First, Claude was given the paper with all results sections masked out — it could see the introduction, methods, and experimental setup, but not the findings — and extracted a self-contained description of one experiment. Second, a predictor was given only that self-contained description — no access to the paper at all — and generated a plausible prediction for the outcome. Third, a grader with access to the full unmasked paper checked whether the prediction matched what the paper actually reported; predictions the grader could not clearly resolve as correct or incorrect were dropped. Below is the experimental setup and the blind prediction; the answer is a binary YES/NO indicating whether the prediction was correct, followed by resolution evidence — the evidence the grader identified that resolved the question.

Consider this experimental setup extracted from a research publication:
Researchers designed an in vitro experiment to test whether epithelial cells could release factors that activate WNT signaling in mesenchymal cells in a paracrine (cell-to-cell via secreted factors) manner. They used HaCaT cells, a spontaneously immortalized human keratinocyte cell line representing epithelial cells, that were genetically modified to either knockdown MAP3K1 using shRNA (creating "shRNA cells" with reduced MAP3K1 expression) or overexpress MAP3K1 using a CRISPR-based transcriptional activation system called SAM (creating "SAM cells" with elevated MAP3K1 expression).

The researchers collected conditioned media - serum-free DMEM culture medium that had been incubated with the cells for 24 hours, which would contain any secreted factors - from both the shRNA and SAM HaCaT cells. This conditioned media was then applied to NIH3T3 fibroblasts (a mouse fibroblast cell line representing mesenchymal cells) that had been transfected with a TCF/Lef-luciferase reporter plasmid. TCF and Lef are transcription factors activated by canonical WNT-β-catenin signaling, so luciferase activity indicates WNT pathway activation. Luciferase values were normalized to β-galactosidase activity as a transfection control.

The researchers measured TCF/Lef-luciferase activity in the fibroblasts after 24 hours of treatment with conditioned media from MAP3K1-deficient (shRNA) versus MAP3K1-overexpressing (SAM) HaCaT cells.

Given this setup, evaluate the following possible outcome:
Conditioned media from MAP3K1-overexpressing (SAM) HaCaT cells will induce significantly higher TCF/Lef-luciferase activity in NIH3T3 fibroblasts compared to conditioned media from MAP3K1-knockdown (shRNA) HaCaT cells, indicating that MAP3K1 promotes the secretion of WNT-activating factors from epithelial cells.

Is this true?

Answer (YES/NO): YES